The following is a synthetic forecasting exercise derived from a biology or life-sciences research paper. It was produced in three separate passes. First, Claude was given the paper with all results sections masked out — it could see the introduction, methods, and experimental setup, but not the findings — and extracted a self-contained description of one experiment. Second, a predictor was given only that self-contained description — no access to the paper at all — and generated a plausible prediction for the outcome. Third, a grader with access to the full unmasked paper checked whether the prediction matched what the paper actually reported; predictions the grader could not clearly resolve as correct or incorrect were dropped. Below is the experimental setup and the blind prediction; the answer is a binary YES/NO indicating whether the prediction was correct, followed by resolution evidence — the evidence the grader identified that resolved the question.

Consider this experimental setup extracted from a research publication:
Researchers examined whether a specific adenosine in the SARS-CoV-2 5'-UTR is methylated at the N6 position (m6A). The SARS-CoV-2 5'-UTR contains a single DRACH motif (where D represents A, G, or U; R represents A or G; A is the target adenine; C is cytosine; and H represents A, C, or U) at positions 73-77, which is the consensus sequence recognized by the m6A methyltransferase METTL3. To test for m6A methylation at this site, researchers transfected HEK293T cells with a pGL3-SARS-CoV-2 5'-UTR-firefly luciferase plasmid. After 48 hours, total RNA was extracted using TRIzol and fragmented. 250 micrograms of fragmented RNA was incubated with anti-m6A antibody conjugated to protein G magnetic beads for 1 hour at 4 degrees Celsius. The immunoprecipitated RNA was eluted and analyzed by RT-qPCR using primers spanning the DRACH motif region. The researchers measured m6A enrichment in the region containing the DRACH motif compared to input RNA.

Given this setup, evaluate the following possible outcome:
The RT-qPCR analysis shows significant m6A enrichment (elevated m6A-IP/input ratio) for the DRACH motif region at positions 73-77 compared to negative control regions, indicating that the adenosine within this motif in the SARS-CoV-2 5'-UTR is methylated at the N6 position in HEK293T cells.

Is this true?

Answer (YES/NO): YES